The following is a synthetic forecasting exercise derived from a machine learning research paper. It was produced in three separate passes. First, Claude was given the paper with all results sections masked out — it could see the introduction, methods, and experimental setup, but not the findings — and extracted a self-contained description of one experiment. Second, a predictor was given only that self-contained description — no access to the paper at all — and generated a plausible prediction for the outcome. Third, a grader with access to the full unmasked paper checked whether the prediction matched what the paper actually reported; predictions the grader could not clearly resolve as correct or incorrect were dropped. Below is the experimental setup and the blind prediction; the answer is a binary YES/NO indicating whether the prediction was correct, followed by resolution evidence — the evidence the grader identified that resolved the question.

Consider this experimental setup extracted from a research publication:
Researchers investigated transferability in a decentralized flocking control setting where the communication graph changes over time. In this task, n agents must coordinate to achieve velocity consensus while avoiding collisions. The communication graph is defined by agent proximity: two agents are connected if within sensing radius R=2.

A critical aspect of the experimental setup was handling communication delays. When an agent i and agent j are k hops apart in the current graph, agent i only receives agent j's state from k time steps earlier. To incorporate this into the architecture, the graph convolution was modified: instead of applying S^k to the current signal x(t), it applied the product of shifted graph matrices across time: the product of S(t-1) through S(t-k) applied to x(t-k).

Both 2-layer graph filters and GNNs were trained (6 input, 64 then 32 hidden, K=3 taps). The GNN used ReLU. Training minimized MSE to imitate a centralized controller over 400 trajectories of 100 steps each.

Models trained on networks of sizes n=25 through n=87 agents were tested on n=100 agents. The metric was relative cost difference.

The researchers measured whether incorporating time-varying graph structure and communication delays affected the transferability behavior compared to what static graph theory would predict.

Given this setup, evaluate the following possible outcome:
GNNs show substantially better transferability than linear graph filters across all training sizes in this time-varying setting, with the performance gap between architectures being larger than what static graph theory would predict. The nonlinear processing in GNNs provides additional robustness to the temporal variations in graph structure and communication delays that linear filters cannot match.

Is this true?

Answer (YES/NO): NO